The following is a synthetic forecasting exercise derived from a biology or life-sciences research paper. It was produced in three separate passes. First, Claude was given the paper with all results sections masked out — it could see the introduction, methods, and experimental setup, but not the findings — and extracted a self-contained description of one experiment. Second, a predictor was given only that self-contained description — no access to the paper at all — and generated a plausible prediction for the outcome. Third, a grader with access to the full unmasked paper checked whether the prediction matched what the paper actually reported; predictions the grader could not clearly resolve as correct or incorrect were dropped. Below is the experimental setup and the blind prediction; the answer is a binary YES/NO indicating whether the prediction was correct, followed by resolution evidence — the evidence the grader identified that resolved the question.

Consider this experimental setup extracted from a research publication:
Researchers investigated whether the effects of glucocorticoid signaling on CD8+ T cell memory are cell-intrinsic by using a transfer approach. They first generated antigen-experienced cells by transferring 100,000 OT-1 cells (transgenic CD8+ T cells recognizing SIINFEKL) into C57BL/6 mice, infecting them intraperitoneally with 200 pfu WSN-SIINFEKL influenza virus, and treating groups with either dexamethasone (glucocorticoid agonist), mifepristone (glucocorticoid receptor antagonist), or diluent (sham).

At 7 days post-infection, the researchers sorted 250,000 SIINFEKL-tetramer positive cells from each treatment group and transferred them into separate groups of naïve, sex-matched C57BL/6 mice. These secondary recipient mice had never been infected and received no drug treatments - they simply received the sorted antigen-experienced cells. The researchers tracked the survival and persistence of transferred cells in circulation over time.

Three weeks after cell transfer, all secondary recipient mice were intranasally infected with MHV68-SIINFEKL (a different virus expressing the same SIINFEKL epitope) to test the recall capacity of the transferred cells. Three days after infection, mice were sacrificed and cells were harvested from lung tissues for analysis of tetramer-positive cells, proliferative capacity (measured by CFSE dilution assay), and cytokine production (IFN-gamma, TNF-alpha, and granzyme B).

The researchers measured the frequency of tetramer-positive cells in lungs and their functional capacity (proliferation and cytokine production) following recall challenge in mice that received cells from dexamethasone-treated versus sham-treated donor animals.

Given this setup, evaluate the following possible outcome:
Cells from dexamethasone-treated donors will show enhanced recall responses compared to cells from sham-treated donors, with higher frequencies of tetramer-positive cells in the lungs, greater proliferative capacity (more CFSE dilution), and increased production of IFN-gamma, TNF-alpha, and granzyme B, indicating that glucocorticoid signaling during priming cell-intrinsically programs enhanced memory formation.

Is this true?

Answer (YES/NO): YES